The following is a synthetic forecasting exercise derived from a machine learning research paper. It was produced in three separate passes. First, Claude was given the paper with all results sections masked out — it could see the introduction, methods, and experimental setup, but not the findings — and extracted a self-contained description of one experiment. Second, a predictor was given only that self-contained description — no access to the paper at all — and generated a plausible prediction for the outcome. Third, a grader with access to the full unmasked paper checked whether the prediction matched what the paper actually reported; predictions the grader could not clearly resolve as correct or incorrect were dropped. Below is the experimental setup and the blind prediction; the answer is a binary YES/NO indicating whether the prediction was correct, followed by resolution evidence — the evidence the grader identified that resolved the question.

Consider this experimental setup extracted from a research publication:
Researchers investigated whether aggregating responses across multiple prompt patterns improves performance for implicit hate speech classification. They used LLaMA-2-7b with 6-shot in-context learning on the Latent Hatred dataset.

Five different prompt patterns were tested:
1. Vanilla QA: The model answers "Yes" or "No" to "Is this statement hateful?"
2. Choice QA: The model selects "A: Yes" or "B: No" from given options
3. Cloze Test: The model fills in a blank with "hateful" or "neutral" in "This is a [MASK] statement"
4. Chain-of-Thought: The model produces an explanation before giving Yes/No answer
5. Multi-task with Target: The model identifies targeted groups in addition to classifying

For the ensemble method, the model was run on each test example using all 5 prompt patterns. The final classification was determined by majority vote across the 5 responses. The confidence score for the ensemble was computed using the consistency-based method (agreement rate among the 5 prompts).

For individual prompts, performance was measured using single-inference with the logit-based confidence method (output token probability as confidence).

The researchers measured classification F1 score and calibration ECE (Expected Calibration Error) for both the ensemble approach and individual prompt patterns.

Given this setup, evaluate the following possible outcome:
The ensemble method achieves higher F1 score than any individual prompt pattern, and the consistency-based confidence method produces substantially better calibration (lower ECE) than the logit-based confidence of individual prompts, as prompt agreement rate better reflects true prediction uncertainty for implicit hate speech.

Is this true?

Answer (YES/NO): NO